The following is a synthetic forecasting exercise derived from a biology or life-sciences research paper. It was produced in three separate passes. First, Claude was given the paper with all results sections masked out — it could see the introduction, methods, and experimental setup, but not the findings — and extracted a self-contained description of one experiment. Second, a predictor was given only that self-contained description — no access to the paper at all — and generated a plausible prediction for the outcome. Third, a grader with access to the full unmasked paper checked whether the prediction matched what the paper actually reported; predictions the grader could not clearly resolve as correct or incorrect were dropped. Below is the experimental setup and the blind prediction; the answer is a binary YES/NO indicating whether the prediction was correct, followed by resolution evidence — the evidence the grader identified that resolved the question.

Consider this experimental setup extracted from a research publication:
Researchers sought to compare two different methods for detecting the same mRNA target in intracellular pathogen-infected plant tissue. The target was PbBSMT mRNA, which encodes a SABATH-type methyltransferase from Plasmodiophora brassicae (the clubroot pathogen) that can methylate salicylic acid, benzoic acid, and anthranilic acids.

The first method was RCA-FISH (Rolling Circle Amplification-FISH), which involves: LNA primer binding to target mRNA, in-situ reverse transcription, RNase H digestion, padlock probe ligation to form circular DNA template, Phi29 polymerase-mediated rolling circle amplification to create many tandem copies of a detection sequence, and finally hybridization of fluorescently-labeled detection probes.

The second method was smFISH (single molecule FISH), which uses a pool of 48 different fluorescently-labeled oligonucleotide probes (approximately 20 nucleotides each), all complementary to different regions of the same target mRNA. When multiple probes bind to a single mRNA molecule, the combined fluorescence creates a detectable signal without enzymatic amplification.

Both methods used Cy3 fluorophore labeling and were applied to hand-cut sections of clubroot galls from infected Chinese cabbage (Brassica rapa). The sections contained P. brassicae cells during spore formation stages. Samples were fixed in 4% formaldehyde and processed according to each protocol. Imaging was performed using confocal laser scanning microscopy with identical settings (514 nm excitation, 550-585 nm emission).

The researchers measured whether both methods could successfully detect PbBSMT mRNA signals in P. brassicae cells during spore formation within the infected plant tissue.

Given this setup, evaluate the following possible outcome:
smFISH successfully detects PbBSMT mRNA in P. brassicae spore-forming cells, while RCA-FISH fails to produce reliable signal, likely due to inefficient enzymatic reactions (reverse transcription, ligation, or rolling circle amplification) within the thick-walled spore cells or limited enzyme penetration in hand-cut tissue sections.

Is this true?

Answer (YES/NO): NO